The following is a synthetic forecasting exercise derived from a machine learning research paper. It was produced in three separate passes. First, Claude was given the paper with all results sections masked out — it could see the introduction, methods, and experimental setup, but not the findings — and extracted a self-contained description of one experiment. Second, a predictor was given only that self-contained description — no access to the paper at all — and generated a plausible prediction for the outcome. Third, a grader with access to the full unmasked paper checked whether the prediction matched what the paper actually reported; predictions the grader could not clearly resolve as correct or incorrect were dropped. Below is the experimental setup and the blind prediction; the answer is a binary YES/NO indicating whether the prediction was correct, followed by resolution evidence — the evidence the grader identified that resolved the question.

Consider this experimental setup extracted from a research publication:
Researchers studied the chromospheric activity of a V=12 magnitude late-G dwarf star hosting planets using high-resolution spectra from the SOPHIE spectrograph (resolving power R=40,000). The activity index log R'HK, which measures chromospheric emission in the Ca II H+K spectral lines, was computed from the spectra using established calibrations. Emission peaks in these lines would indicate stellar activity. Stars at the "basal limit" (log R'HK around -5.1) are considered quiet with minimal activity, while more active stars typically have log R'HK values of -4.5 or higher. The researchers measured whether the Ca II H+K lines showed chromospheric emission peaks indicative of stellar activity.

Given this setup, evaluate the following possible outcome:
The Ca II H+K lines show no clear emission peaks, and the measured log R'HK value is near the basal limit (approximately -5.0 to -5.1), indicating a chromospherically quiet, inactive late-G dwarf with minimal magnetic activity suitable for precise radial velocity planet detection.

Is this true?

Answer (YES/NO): YES